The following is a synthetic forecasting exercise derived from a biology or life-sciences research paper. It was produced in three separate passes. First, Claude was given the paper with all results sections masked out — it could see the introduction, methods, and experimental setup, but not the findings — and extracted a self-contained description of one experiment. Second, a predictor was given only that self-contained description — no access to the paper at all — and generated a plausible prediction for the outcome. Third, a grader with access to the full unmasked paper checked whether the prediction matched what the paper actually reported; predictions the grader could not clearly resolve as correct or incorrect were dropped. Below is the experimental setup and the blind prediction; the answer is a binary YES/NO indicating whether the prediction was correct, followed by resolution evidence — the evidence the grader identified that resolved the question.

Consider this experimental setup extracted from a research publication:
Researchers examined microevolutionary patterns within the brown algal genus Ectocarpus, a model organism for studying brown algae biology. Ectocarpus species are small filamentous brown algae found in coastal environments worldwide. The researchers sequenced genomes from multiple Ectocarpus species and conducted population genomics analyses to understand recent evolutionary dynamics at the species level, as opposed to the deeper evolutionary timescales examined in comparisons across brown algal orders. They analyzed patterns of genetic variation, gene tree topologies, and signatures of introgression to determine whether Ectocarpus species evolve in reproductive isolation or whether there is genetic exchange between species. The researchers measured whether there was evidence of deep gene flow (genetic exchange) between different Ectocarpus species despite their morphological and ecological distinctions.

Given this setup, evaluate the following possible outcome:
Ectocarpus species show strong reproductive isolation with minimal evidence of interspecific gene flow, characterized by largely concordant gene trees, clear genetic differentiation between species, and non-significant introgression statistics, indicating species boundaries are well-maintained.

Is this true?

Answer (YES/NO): NO